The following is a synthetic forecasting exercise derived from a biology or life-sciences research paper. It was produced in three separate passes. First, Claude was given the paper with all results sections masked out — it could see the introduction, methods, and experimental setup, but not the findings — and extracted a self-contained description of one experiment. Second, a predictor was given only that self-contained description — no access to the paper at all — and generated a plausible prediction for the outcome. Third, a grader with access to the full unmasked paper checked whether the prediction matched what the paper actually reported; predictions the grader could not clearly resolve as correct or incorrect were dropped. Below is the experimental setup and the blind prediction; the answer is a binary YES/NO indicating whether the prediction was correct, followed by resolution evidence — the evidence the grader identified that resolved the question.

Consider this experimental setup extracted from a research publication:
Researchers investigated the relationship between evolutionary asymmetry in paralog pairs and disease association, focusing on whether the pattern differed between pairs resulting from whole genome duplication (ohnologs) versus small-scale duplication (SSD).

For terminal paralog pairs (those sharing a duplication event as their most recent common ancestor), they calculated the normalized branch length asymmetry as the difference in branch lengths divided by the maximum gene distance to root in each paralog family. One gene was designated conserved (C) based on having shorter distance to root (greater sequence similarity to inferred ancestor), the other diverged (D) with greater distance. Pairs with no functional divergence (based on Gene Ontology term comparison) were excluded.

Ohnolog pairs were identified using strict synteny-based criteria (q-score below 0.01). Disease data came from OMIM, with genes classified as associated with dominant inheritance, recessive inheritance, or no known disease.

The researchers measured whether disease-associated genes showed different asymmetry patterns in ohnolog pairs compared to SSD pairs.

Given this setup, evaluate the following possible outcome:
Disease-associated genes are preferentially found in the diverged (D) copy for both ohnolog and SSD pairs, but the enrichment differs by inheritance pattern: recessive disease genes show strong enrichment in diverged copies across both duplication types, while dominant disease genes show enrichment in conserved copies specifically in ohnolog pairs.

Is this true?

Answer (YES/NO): NO